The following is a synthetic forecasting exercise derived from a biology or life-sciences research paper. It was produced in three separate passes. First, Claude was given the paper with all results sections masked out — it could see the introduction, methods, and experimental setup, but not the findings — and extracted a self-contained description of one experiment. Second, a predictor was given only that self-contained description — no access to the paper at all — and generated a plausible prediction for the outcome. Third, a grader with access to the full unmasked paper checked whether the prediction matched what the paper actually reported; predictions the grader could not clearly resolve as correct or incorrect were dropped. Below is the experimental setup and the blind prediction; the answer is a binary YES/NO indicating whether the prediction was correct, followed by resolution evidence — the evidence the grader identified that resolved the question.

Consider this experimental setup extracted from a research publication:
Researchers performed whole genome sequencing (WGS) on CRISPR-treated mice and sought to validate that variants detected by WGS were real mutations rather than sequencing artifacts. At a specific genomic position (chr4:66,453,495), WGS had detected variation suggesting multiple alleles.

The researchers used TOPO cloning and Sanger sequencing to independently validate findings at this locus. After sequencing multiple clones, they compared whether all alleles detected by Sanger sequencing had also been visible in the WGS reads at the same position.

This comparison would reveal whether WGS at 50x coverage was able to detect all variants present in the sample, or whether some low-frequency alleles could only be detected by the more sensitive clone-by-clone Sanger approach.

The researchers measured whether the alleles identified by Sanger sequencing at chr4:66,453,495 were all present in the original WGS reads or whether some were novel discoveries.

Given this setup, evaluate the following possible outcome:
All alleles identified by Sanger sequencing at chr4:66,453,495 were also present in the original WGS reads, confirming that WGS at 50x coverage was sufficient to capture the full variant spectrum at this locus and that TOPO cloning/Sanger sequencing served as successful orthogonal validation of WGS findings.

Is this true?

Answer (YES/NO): NO